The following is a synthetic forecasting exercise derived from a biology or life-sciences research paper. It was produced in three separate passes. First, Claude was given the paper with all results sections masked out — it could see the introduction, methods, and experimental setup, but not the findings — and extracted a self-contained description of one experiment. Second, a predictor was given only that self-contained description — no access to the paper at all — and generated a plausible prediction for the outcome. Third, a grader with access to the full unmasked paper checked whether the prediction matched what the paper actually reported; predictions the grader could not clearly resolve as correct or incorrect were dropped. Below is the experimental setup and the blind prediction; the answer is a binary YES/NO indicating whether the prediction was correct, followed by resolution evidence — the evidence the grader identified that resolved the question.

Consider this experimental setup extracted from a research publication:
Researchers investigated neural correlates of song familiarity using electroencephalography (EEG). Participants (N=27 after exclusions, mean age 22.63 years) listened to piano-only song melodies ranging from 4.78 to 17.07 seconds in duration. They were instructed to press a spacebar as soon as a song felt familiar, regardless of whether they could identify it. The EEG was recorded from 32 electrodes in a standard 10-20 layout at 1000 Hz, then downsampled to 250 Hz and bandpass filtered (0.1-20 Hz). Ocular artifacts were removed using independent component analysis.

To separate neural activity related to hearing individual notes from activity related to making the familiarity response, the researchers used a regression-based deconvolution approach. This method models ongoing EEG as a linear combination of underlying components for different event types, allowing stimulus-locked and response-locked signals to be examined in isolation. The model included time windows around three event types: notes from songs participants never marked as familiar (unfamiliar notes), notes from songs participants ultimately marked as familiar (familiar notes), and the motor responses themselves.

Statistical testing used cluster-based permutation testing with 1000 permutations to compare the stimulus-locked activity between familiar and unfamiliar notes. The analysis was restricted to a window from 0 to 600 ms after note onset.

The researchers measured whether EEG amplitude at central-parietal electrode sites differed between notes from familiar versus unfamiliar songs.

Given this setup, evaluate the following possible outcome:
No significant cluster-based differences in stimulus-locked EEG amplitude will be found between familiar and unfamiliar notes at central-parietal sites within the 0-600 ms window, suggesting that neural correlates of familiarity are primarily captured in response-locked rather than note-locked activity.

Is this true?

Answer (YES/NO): YES